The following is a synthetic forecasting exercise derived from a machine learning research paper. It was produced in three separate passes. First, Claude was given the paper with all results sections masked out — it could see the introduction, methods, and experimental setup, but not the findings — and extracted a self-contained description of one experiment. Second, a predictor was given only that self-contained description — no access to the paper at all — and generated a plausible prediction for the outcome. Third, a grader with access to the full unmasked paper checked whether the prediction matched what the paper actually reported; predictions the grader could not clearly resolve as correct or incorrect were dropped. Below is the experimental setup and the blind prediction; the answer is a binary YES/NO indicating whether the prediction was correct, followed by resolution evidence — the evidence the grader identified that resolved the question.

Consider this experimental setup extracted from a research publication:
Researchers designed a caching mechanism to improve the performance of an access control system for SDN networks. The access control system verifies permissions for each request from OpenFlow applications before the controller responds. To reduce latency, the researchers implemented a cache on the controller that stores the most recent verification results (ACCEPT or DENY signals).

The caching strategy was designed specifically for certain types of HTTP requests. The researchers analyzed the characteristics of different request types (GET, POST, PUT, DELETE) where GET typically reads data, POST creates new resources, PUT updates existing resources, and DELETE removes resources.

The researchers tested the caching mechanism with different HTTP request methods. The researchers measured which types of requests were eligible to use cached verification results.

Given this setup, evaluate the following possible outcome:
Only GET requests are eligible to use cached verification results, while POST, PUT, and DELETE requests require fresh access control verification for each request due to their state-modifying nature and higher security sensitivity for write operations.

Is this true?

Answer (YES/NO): YES